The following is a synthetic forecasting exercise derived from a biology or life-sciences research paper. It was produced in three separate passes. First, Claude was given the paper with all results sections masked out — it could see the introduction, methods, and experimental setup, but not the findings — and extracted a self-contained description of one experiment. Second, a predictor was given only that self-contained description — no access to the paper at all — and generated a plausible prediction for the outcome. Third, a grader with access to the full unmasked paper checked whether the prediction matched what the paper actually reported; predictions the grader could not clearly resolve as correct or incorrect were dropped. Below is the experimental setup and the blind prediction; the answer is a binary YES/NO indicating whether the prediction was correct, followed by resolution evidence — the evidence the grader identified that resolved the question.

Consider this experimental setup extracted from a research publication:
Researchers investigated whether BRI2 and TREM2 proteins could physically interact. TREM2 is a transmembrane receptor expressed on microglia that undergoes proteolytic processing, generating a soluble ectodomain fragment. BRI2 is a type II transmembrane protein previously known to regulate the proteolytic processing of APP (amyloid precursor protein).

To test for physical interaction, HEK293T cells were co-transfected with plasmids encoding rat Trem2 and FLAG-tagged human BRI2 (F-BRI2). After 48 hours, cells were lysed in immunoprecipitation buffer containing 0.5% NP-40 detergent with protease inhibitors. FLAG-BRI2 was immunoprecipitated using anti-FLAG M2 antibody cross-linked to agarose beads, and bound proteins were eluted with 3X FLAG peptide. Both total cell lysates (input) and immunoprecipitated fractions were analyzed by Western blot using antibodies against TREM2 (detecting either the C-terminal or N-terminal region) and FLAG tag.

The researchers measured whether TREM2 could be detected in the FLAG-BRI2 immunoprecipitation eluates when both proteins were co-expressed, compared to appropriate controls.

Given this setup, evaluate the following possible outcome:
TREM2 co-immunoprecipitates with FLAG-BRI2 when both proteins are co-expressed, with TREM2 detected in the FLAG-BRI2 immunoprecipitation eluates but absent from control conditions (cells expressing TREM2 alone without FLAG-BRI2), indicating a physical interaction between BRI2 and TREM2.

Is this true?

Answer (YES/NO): YES